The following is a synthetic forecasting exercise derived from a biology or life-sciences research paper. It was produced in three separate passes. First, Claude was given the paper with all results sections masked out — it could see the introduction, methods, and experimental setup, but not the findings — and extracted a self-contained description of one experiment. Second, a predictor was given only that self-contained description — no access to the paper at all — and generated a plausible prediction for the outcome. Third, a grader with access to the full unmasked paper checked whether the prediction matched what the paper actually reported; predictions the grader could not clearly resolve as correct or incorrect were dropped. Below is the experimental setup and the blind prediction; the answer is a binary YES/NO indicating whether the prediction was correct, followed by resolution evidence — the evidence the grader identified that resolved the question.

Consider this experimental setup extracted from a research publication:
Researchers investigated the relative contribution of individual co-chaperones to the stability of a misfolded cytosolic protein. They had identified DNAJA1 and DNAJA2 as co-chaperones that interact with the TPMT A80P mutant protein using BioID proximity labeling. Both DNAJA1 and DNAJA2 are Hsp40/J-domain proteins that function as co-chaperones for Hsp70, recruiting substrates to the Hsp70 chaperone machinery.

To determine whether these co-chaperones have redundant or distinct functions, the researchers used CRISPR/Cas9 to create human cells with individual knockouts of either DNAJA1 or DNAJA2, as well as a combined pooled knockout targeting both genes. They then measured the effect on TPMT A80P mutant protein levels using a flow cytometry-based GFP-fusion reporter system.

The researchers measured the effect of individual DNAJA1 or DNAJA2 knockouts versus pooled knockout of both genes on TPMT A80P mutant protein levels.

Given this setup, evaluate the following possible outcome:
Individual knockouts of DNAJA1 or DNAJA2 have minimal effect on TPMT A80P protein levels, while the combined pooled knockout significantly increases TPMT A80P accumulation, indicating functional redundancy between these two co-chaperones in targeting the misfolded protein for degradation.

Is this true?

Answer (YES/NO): NO